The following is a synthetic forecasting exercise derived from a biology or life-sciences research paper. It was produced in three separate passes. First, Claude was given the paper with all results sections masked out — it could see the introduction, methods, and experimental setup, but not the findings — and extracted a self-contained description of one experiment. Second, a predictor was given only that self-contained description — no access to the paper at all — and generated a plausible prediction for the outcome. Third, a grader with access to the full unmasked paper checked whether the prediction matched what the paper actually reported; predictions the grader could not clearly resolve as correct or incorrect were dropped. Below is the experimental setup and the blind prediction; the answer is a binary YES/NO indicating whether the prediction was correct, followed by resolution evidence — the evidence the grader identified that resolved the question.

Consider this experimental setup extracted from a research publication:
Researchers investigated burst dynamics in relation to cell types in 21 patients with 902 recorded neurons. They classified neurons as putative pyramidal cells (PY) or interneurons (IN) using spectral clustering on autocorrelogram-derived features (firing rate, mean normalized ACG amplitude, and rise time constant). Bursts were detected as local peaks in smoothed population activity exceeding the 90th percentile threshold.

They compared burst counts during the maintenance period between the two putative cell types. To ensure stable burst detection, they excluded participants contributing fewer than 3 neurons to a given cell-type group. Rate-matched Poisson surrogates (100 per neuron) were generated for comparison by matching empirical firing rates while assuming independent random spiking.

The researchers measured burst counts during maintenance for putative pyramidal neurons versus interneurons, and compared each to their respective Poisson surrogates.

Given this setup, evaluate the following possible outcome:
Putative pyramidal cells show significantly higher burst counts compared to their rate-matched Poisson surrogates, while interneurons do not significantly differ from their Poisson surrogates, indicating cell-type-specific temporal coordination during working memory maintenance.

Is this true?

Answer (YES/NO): NO